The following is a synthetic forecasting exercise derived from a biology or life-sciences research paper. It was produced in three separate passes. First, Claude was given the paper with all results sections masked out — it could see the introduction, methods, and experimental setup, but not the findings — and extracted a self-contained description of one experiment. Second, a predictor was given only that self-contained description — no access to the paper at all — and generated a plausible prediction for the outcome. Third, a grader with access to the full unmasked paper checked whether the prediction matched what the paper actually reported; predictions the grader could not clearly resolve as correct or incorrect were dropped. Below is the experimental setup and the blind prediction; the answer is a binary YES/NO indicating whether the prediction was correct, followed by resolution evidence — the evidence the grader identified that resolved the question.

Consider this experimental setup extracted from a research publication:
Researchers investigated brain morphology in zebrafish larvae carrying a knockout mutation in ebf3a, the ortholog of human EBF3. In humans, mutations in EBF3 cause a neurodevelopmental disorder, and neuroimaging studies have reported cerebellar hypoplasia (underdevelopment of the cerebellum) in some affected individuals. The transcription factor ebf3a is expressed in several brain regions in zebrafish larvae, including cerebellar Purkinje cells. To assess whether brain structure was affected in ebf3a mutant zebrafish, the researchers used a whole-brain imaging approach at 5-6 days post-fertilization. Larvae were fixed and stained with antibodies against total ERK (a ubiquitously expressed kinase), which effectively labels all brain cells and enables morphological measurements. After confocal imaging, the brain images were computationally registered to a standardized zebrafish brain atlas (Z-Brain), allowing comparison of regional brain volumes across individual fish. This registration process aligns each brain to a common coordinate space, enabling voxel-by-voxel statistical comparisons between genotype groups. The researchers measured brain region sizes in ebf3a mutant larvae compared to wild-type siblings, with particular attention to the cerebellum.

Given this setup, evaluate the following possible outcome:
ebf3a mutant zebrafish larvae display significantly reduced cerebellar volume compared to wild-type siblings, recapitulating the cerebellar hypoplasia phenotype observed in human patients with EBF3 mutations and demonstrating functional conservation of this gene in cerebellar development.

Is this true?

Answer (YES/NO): YES